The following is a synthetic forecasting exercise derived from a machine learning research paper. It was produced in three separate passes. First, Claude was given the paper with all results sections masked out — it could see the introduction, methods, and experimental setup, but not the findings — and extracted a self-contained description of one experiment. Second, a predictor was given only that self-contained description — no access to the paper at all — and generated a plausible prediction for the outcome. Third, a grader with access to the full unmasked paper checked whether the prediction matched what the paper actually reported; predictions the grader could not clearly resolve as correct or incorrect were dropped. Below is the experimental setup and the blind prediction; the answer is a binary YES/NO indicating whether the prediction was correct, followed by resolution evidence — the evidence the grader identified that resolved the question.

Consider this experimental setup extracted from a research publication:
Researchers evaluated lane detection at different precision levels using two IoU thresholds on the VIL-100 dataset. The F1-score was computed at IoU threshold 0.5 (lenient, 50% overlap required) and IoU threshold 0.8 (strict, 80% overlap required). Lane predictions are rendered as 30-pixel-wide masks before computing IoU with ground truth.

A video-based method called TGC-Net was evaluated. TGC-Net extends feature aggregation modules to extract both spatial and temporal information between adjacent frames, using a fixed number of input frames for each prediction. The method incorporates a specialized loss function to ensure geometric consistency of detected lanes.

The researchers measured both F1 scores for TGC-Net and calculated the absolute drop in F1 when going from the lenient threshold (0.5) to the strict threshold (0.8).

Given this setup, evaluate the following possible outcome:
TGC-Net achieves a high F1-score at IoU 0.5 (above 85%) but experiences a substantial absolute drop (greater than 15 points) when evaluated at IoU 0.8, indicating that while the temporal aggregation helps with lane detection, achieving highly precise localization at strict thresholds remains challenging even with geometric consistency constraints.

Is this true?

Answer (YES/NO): YES